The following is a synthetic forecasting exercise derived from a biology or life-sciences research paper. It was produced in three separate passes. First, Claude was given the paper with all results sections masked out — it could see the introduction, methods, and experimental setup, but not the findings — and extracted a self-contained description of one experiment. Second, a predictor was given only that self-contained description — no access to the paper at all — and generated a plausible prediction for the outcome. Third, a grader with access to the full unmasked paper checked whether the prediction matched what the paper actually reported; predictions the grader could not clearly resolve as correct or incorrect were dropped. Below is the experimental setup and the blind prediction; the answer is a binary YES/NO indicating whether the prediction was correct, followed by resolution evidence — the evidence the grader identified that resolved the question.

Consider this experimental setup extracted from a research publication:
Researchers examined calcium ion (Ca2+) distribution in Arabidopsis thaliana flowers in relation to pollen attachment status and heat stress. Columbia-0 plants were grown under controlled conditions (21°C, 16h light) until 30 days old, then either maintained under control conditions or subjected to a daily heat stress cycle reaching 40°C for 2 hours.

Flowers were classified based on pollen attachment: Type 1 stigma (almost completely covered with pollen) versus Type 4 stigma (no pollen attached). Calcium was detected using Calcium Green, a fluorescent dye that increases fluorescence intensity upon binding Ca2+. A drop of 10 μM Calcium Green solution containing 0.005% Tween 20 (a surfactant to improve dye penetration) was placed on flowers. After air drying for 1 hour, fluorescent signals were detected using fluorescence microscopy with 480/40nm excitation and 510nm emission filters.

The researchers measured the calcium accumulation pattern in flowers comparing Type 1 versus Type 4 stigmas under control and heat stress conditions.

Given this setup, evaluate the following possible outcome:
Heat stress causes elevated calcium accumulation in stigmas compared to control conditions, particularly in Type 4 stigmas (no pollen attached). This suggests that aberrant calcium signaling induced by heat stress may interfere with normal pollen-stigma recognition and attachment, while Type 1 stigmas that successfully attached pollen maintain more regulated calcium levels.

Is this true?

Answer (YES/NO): NO